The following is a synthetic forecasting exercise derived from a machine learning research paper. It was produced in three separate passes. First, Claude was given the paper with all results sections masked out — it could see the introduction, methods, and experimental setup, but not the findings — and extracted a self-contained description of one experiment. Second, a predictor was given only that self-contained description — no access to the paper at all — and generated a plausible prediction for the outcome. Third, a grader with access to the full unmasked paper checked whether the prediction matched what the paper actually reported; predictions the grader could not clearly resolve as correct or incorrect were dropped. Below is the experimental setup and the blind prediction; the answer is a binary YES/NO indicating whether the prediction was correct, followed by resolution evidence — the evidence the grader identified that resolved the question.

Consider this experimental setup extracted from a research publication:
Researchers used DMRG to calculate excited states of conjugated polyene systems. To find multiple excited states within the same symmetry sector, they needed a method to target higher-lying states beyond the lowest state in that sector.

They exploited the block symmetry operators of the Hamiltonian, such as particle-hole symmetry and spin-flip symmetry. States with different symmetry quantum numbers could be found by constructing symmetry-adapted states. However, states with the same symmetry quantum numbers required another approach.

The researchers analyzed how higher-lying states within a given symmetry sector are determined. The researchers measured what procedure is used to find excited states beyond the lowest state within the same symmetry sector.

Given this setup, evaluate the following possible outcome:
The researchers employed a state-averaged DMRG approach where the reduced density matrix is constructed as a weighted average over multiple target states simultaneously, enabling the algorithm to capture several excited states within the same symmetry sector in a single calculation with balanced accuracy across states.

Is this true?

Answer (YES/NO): NO